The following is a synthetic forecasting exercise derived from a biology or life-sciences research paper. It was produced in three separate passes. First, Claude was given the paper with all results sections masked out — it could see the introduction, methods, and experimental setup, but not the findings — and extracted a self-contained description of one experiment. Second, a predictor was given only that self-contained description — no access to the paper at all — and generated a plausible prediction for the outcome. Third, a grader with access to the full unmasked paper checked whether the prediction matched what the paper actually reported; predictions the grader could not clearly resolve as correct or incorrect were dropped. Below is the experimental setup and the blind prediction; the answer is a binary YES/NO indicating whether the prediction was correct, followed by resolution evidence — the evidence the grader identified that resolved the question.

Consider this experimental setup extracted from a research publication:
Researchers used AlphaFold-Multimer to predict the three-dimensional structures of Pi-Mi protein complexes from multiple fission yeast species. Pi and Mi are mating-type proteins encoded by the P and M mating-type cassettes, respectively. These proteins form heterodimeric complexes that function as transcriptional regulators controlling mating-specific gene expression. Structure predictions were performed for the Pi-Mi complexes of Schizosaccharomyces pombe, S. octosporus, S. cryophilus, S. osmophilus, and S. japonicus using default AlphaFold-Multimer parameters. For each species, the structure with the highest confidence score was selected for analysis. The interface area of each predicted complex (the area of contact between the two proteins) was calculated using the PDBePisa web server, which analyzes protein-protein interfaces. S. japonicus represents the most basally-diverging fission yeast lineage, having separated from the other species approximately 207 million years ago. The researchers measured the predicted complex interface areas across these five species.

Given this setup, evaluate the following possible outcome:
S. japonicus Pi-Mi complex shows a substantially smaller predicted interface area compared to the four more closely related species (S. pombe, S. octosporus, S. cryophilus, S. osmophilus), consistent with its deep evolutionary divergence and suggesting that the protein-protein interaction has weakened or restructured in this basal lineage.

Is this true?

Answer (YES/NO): NO